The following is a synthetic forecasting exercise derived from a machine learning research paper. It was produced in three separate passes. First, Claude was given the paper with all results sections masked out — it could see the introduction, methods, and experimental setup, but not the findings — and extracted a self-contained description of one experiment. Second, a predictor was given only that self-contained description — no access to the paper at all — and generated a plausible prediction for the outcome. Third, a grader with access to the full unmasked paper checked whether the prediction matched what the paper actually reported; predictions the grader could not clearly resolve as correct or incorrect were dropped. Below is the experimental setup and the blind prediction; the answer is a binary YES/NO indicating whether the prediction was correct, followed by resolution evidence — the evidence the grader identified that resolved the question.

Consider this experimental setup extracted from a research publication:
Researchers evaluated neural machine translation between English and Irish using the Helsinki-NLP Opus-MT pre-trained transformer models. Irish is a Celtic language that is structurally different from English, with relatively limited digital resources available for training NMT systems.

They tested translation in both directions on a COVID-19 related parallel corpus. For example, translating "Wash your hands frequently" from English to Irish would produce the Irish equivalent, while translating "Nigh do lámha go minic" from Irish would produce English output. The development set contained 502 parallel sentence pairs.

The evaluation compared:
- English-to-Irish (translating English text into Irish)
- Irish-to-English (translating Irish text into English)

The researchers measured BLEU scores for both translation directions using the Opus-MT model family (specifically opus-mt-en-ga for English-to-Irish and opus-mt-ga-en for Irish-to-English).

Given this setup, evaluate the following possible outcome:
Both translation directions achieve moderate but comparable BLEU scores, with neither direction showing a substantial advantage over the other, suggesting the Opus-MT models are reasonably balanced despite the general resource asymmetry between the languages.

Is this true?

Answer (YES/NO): NO